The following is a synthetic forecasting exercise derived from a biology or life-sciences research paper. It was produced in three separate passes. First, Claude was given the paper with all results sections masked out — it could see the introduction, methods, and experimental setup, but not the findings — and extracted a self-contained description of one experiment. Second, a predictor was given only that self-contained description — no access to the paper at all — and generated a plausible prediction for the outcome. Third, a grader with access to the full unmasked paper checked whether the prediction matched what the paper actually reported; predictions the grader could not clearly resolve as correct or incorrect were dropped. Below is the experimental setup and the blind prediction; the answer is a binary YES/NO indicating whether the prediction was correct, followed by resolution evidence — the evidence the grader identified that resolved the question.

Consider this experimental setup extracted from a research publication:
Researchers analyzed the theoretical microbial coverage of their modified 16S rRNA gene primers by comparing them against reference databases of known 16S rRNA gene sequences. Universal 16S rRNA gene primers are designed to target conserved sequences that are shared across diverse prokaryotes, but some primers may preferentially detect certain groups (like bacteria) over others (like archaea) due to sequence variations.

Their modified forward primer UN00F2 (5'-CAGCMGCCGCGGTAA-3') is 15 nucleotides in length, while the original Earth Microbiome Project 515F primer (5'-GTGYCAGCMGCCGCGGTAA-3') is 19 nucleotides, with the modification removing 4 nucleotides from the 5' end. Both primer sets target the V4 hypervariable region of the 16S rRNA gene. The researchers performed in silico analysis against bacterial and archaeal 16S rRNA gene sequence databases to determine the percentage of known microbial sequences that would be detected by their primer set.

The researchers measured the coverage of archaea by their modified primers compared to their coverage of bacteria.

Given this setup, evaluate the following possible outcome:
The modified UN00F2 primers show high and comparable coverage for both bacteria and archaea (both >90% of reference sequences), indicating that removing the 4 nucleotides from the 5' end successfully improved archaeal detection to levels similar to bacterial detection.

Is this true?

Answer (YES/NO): NO